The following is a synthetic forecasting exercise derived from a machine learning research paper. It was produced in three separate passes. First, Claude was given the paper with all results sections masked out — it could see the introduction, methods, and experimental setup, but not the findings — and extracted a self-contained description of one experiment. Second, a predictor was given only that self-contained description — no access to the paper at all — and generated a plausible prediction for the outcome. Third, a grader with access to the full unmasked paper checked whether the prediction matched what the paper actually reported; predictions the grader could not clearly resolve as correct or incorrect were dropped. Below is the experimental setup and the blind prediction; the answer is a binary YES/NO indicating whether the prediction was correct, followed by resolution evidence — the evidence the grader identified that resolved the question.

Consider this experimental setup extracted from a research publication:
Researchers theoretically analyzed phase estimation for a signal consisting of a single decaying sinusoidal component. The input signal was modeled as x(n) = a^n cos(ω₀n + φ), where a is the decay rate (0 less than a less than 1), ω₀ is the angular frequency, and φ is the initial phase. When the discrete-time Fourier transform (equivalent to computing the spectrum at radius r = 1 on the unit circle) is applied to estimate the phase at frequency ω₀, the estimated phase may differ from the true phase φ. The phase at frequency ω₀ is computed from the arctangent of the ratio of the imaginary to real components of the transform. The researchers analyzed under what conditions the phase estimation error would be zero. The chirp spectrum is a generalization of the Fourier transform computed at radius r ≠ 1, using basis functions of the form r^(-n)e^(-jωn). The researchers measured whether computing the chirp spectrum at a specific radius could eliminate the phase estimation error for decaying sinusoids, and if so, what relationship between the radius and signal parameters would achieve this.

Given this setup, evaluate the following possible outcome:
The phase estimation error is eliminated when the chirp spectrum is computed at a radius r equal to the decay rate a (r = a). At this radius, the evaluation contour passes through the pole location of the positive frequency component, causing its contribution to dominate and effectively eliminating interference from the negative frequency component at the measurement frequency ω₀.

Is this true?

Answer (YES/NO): NO